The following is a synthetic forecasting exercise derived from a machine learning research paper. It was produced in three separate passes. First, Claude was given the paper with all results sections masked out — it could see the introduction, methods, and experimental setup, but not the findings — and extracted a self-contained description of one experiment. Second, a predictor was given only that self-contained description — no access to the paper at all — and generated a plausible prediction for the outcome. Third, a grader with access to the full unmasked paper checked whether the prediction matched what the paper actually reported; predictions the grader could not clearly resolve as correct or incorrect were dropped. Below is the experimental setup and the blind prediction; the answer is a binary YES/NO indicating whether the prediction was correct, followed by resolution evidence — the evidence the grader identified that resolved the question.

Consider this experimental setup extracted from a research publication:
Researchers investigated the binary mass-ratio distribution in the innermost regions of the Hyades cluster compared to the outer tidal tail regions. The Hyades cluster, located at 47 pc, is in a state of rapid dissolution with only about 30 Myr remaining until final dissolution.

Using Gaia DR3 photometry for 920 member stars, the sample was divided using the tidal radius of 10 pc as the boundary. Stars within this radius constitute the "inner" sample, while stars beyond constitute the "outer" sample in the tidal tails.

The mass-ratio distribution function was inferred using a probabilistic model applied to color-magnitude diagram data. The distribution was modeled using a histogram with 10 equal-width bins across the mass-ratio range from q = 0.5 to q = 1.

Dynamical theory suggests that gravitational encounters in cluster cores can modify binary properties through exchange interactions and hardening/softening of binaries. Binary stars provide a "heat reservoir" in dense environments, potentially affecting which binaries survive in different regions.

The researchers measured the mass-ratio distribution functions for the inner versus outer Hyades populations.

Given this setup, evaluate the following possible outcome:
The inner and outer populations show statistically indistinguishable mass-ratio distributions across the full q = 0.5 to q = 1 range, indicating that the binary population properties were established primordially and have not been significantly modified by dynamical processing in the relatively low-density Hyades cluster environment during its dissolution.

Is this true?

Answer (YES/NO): NO